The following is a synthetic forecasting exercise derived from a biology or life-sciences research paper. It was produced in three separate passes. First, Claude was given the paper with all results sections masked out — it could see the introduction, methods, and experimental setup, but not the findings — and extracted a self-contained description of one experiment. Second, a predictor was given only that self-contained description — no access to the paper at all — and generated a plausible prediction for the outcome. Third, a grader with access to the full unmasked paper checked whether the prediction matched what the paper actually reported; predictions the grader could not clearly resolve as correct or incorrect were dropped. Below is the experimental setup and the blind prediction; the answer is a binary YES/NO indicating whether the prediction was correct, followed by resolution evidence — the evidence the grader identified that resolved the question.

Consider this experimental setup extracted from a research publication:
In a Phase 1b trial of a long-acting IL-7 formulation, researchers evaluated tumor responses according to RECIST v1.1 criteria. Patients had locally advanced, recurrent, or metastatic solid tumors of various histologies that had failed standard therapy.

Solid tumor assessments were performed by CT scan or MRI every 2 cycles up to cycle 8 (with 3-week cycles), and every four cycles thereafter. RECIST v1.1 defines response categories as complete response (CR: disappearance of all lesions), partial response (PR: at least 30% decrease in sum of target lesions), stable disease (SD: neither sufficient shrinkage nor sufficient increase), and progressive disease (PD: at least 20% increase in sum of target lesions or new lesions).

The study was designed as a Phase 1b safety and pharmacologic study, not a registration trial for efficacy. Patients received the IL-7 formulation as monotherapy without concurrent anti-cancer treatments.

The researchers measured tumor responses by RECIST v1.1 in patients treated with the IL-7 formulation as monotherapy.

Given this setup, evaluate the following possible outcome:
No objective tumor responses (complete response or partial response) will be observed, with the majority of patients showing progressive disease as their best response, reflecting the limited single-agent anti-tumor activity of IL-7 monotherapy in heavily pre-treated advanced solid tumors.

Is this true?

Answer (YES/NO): YES